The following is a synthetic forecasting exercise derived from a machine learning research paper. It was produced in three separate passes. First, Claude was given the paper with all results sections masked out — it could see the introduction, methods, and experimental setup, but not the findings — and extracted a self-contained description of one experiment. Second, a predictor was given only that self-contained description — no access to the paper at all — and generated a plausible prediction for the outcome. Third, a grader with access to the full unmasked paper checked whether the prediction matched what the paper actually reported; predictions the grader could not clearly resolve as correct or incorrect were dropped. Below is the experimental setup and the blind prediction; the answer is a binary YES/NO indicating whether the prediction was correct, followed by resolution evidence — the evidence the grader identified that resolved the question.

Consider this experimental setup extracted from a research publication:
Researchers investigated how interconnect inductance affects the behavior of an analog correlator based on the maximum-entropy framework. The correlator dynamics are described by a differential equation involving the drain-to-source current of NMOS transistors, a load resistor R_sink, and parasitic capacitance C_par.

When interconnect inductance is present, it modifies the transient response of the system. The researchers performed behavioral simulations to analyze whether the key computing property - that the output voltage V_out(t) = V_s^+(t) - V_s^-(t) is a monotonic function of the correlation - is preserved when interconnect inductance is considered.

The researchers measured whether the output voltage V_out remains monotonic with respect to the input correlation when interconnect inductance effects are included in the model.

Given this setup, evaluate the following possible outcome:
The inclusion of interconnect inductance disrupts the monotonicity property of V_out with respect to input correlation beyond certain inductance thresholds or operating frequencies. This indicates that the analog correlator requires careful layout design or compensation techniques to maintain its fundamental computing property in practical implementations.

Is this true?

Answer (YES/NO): NO